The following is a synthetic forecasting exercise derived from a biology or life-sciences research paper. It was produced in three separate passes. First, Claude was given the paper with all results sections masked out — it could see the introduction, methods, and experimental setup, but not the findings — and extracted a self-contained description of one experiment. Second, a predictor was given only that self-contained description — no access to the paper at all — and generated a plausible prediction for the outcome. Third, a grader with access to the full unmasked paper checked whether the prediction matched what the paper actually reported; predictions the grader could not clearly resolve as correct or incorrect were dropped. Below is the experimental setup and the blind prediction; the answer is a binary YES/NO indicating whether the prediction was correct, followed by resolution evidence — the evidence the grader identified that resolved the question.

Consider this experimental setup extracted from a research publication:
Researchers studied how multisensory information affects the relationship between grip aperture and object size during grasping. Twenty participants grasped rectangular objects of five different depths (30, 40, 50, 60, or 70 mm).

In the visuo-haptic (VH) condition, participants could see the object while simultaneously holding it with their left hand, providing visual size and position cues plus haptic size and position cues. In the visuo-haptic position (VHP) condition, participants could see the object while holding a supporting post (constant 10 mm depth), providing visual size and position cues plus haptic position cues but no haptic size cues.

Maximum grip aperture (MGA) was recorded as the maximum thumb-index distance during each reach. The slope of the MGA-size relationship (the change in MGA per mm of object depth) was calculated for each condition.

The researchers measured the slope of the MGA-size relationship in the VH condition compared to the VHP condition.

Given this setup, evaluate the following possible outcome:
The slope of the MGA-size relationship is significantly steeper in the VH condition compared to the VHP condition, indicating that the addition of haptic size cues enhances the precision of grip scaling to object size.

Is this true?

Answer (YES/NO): NO